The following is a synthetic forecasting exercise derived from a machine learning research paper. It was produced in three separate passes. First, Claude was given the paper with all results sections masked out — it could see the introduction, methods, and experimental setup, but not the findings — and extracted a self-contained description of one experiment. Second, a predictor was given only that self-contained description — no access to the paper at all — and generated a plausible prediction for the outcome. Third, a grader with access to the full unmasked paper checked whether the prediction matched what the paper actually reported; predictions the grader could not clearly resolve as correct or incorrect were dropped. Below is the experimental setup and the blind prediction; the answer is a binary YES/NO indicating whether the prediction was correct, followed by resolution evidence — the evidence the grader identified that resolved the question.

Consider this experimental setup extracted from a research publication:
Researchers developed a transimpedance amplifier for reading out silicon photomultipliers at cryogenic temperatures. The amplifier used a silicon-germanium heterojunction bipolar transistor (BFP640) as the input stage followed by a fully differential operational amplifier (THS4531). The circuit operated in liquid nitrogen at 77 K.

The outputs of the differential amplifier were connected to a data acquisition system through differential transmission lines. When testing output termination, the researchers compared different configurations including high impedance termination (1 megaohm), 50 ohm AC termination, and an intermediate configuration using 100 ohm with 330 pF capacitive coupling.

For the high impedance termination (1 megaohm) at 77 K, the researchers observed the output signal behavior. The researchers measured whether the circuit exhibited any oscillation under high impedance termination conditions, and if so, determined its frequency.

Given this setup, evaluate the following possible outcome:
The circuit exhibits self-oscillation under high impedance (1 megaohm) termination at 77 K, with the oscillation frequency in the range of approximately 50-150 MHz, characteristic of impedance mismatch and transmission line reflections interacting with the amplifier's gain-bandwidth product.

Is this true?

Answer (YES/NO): NO